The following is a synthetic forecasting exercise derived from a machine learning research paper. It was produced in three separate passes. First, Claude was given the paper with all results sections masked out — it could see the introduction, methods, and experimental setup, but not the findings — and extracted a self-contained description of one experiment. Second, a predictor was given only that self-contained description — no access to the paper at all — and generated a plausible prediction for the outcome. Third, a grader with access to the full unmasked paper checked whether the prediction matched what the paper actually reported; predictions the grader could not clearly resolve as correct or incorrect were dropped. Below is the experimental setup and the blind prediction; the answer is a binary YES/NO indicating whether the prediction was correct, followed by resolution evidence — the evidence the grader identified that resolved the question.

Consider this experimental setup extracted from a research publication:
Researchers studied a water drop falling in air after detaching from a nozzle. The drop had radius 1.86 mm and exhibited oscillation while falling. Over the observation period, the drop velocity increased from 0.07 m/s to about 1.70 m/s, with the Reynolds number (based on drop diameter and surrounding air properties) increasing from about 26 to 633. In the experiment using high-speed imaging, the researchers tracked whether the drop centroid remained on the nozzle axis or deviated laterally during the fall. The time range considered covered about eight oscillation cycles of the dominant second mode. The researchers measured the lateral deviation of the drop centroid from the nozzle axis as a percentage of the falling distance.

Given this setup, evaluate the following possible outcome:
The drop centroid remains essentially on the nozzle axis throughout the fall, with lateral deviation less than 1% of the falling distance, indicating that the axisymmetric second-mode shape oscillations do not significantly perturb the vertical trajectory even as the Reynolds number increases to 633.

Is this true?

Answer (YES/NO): YES